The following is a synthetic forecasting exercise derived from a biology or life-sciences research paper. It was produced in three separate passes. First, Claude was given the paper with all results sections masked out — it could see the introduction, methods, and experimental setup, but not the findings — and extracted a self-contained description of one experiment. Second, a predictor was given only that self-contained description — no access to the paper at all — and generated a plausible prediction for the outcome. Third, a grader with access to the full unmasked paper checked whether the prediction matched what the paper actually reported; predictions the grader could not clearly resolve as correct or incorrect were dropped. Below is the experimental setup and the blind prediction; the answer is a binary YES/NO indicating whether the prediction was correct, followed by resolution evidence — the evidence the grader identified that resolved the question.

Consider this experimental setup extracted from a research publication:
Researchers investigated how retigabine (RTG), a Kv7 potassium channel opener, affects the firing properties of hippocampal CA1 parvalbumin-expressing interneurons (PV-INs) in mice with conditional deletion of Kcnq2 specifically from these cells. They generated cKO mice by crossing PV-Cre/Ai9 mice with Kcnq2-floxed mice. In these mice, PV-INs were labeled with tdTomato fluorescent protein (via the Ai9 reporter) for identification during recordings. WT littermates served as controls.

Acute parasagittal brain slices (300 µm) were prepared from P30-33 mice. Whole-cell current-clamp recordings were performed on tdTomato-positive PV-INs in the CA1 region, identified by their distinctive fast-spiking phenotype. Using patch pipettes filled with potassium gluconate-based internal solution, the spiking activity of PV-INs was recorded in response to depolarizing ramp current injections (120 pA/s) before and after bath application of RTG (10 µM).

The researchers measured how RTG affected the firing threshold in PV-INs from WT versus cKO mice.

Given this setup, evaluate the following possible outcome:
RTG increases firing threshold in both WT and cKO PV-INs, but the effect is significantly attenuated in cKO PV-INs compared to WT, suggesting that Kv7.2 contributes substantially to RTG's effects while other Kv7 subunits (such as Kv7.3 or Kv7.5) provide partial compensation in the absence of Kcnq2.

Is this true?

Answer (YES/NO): YES